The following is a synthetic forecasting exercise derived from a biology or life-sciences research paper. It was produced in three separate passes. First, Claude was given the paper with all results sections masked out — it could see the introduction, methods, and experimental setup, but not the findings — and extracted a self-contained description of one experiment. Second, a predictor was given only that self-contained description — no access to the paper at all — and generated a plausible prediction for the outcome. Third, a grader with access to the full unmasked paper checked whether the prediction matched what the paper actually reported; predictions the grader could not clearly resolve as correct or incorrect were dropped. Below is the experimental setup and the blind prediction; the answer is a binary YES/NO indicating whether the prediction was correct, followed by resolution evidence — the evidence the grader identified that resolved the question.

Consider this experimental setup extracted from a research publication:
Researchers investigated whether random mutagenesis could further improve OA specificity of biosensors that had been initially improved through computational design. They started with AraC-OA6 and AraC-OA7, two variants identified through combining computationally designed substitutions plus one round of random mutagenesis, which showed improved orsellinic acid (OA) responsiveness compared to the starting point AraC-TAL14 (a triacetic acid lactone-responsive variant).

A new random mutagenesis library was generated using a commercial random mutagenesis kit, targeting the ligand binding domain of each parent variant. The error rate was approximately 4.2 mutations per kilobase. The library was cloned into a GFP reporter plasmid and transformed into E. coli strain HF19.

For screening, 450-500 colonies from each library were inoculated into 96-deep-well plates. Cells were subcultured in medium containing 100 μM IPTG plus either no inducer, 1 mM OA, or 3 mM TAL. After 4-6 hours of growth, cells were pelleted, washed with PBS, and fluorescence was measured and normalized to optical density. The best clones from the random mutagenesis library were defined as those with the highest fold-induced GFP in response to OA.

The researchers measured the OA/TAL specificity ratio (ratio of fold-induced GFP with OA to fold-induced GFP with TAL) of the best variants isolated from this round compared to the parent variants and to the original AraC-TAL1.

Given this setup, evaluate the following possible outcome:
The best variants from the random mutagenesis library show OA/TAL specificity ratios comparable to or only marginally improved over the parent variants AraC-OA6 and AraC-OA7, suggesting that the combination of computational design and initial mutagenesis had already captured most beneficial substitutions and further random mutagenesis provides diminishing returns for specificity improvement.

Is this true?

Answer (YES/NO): NO